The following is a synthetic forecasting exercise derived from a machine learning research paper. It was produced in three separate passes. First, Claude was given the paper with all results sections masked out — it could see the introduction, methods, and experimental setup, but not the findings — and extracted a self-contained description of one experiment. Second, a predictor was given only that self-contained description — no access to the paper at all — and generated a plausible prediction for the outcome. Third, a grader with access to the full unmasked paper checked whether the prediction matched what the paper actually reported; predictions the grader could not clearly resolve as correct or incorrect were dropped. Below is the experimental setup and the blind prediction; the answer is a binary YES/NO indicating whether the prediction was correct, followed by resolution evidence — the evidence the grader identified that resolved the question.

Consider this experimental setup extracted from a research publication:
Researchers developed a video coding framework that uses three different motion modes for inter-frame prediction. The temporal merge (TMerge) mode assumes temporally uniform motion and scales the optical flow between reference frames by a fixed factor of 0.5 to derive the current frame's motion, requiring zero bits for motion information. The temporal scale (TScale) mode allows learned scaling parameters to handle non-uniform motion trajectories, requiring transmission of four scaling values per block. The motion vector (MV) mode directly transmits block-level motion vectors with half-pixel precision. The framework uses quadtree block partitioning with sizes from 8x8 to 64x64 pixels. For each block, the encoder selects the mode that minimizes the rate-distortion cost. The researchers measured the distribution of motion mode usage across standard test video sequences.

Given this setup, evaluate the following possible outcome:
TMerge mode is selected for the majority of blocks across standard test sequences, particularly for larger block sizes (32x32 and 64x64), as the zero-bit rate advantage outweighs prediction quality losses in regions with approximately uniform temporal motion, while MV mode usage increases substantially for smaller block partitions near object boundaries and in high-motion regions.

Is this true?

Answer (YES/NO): NO